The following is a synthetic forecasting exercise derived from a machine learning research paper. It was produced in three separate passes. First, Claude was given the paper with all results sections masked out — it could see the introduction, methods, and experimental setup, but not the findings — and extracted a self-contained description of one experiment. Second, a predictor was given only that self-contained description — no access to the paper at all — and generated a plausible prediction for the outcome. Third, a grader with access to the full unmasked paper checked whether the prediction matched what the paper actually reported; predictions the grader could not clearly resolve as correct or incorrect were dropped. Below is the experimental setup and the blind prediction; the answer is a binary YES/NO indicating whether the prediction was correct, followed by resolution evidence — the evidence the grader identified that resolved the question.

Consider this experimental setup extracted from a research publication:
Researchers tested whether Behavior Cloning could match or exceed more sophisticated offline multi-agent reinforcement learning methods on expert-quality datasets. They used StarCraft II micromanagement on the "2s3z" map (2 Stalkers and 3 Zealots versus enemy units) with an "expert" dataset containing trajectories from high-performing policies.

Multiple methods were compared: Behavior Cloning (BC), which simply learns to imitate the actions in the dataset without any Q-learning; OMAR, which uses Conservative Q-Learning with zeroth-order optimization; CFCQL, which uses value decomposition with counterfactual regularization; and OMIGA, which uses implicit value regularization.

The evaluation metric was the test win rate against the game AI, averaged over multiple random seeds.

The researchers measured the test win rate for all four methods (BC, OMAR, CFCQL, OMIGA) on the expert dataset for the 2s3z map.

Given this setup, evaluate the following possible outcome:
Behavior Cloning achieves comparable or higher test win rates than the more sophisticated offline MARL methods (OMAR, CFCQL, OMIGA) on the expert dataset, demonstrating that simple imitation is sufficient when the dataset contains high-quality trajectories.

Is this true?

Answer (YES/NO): NO